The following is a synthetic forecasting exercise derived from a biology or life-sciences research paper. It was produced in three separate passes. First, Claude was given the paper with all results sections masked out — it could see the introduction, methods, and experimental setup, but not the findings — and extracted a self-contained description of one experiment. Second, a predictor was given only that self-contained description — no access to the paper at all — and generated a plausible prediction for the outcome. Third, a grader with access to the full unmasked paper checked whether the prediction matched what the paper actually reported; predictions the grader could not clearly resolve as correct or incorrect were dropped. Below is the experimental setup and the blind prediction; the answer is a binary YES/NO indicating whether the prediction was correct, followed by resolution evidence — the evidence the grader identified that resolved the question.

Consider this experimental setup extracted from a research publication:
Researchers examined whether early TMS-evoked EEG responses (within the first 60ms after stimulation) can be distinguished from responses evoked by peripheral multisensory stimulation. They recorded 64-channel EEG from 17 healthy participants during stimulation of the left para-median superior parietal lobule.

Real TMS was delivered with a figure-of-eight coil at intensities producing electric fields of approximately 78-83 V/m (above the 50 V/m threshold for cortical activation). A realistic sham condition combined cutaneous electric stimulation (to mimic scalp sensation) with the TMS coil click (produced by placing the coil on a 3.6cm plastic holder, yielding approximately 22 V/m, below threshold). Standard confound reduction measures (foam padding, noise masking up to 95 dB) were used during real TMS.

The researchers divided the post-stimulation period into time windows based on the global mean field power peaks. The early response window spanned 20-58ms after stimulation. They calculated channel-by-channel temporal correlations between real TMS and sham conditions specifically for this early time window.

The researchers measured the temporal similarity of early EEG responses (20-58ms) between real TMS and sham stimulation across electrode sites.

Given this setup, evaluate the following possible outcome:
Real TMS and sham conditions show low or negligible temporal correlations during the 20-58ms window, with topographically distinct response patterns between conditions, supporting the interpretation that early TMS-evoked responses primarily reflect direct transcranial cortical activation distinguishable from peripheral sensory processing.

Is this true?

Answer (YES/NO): NO